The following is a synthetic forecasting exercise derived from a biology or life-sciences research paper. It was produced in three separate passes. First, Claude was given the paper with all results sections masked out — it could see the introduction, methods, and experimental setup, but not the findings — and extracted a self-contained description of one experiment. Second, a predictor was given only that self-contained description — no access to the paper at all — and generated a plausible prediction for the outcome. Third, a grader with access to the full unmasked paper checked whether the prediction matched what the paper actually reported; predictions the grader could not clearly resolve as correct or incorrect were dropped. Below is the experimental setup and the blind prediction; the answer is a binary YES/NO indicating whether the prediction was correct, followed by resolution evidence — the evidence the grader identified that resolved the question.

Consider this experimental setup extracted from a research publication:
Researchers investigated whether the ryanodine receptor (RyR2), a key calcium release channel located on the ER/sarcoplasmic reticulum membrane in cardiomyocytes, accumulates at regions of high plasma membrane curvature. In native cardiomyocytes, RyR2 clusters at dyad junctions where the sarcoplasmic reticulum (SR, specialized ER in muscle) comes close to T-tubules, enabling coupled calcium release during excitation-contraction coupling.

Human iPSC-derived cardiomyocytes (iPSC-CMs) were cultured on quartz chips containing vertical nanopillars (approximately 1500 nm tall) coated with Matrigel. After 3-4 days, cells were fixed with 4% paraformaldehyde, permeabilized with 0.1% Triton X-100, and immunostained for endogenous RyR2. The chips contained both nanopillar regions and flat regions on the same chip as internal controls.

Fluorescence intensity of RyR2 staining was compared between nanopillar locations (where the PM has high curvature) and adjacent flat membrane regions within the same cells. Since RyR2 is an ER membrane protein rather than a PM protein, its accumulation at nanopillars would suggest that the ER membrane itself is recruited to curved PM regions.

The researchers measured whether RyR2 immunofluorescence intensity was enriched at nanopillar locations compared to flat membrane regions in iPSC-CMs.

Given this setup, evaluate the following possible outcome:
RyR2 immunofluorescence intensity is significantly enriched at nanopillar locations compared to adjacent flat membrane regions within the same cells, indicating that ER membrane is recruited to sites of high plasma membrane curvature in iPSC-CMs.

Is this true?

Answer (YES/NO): YES